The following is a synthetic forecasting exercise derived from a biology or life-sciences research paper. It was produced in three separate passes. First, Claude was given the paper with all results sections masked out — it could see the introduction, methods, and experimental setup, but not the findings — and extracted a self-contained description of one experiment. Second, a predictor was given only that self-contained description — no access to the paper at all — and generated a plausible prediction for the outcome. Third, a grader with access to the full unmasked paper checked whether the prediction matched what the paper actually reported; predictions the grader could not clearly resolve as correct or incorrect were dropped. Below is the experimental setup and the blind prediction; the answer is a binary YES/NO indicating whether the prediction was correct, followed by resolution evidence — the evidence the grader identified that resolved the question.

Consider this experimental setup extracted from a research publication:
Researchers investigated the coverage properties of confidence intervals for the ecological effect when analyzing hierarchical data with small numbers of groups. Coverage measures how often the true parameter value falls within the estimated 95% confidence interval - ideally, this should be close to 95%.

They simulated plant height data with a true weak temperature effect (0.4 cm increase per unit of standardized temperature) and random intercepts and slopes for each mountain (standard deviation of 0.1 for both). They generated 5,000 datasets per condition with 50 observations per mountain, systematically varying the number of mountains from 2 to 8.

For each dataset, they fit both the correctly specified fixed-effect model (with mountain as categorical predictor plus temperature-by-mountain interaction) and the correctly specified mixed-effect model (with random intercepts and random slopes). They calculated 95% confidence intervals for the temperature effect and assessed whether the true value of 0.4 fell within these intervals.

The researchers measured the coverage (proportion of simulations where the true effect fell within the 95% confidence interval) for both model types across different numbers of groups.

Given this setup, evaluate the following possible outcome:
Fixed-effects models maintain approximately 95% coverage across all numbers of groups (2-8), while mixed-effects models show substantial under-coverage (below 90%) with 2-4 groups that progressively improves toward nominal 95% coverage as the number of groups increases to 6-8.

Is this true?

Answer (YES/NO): NO